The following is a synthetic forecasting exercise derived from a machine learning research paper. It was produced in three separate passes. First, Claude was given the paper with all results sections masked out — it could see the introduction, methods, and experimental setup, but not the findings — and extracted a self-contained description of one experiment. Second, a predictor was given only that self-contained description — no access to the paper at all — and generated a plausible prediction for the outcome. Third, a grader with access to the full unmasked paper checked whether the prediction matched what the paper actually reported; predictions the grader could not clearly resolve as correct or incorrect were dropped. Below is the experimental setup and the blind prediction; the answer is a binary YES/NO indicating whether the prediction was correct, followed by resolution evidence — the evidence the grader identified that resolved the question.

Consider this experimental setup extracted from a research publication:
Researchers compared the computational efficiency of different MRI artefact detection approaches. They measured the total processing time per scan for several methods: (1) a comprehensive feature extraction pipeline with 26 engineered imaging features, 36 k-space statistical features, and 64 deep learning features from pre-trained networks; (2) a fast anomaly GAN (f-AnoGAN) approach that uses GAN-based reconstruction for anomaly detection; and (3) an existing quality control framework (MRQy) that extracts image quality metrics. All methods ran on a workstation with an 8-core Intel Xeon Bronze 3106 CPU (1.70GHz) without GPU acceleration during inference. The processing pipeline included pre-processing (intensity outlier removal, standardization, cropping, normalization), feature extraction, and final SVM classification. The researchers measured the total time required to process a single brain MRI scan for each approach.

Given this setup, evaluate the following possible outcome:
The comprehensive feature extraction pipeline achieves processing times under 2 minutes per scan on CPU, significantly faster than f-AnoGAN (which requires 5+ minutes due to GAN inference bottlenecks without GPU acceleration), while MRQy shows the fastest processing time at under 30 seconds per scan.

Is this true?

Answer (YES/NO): NO